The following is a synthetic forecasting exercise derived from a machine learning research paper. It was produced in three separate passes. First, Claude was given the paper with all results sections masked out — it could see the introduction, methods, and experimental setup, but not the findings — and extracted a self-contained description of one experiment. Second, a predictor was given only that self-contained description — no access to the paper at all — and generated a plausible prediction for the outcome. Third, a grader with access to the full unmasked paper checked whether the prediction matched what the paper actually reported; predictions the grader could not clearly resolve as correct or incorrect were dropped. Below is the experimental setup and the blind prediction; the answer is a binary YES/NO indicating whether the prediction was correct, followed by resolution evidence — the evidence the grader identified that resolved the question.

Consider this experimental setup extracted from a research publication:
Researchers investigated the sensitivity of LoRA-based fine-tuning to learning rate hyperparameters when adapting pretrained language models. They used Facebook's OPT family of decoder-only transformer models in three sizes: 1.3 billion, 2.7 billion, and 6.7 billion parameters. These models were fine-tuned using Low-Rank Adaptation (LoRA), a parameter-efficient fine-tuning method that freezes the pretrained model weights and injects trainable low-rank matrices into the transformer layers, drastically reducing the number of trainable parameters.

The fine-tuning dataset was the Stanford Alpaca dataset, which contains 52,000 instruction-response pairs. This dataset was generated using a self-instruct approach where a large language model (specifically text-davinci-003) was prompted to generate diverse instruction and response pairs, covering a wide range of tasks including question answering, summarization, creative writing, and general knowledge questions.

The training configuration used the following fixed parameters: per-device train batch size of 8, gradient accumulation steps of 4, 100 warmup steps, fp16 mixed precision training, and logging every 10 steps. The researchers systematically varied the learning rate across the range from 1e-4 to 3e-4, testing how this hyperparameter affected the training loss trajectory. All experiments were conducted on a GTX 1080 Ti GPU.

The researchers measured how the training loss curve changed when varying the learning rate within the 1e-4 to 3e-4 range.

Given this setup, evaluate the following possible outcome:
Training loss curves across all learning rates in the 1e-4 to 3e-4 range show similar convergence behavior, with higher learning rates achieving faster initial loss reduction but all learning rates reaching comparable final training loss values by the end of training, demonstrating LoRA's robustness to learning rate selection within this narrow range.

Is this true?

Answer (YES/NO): NO